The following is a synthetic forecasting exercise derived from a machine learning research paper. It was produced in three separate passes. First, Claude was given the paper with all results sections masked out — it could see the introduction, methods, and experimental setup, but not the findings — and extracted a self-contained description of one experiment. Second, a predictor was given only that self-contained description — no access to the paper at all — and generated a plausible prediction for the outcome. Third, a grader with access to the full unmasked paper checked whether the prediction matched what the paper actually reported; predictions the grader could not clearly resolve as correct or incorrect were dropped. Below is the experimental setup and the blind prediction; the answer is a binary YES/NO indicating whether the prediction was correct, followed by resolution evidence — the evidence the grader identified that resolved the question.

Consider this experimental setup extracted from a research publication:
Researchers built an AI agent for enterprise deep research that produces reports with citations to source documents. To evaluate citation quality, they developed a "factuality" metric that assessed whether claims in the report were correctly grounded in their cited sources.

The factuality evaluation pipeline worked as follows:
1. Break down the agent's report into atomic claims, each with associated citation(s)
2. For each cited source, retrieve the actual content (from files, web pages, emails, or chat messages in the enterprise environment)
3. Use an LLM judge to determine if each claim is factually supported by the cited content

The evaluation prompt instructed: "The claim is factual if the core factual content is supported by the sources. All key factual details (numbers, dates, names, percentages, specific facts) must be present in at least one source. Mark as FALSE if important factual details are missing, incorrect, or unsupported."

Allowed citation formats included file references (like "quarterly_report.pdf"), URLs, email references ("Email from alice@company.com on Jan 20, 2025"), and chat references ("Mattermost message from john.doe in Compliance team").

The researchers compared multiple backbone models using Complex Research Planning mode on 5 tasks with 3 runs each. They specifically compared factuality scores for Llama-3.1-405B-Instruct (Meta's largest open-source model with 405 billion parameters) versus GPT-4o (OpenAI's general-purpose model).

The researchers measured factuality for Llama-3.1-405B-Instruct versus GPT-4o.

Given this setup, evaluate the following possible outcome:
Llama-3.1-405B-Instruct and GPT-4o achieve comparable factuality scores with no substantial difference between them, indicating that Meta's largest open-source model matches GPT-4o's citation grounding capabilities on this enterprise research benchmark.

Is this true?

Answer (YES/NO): NO